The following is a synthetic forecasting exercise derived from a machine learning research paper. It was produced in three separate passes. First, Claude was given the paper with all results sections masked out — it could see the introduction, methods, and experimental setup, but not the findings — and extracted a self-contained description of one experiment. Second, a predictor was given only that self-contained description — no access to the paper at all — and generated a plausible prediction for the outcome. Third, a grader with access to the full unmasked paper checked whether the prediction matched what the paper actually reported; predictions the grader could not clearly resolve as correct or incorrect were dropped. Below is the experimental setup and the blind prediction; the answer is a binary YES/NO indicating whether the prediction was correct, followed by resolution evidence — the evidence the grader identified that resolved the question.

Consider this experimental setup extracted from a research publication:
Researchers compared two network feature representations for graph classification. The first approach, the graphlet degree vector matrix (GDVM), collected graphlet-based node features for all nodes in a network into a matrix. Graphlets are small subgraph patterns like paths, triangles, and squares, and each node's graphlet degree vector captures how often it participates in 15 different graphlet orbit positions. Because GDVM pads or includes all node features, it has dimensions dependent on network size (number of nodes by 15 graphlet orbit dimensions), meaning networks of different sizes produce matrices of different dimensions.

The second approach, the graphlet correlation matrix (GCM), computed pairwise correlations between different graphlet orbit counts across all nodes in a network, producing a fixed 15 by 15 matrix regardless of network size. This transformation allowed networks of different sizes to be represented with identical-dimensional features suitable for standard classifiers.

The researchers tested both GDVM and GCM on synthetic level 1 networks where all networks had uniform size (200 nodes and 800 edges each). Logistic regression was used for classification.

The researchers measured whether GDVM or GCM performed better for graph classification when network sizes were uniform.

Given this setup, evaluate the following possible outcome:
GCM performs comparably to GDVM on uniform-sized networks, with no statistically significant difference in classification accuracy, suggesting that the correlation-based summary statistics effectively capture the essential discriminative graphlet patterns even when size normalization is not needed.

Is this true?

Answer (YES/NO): NO